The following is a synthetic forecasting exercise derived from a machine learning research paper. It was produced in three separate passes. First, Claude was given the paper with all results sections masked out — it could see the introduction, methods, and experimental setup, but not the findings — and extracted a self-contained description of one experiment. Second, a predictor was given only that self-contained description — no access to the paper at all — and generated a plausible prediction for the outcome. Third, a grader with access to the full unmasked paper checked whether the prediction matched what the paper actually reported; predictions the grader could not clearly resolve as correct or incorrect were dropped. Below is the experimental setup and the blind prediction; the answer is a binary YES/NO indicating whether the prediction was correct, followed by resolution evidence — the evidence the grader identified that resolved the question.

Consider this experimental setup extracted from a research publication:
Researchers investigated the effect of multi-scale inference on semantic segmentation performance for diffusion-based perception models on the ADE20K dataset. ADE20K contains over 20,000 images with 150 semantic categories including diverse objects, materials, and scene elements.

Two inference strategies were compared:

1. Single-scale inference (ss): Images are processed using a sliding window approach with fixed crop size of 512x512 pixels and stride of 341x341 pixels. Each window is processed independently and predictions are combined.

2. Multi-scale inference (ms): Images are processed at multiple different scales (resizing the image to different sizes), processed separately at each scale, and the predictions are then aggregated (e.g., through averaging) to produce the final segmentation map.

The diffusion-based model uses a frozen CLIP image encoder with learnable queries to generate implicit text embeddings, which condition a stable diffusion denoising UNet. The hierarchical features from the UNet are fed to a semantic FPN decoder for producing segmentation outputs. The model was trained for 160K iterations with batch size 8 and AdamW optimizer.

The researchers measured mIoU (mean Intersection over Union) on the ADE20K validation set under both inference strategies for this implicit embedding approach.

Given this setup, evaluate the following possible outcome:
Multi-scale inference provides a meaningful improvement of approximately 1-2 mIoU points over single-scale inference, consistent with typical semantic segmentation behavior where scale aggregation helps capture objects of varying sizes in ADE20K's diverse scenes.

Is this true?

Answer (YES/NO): YES